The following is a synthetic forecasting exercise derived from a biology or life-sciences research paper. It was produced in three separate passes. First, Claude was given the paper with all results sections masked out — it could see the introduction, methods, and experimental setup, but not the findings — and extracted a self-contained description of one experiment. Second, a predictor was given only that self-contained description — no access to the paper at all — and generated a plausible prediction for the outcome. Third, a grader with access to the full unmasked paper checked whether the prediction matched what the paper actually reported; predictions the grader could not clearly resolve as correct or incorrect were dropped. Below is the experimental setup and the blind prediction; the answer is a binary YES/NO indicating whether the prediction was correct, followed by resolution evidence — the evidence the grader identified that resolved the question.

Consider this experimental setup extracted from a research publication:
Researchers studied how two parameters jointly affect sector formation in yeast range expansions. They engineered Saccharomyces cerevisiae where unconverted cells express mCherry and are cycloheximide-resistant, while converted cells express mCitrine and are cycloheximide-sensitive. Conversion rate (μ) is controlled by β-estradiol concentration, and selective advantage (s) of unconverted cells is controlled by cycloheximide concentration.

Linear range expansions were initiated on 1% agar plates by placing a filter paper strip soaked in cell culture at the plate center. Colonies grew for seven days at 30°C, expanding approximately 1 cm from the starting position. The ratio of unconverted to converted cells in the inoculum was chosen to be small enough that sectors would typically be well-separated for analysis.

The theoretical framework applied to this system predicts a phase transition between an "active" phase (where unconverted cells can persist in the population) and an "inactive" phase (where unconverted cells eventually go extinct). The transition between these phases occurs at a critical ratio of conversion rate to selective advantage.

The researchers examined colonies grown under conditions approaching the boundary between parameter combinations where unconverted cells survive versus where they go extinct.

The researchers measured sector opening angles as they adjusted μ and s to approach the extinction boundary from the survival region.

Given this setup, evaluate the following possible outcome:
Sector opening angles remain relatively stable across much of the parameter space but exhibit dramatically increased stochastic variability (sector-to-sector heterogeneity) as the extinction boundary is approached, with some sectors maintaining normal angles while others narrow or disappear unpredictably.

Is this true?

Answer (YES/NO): NO